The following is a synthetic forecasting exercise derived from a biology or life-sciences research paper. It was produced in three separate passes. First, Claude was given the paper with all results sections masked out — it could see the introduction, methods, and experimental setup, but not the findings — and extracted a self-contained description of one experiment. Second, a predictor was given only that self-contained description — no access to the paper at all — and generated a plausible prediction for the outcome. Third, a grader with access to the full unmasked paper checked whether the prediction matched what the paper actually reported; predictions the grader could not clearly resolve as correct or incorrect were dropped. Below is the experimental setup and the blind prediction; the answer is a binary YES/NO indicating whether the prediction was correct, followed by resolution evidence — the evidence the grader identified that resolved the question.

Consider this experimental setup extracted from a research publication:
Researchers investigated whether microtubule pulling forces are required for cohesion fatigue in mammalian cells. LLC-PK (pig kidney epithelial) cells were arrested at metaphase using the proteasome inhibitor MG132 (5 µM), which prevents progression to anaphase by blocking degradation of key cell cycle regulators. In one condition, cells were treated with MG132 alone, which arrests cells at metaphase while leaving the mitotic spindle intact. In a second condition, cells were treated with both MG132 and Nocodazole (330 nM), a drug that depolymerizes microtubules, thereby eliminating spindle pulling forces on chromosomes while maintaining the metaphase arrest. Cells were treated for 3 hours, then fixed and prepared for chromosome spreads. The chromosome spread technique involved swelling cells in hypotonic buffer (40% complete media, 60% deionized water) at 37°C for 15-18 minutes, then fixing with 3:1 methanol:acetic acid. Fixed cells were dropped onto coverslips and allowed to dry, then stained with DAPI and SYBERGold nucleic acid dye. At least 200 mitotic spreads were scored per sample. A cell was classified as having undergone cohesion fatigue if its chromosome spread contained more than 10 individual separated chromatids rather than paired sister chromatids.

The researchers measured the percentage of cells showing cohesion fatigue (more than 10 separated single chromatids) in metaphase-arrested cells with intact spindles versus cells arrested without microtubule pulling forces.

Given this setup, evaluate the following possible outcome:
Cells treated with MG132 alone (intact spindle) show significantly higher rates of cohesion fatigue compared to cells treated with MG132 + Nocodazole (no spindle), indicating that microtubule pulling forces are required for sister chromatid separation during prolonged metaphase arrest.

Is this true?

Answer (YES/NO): YES